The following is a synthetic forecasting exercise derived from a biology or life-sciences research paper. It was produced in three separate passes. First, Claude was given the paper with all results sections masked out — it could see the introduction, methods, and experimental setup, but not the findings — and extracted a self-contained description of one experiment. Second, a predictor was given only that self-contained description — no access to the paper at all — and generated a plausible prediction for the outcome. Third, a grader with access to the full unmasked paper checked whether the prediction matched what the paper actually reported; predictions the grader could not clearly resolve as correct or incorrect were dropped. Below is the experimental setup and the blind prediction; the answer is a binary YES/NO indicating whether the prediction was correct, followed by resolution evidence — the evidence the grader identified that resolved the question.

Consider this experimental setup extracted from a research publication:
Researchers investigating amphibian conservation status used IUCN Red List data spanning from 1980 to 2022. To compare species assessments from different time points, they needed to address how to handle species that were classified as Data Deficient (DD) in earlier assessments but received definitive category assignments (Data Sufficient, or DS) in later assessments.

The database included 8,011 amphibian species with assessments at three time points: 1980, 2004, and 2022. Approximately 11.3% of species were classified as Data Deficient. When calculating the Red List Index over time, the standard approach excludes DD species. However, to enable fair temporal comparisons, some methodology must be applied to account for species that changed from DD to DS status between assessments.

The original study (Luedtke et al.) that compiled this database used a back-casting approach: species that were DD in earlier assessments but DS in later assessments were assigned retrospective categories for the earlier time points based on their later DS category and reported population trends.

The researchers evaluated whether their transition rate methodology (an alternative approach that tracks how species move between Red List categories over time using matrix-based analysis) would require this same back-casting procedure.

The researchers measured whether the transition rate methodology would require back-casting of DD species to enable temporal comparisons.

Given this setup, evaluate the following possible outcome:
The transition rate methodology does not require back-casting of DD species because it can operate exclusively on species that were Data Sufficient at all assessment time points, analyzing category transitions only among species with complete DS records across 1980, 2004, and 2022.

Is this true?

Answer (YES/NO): NO